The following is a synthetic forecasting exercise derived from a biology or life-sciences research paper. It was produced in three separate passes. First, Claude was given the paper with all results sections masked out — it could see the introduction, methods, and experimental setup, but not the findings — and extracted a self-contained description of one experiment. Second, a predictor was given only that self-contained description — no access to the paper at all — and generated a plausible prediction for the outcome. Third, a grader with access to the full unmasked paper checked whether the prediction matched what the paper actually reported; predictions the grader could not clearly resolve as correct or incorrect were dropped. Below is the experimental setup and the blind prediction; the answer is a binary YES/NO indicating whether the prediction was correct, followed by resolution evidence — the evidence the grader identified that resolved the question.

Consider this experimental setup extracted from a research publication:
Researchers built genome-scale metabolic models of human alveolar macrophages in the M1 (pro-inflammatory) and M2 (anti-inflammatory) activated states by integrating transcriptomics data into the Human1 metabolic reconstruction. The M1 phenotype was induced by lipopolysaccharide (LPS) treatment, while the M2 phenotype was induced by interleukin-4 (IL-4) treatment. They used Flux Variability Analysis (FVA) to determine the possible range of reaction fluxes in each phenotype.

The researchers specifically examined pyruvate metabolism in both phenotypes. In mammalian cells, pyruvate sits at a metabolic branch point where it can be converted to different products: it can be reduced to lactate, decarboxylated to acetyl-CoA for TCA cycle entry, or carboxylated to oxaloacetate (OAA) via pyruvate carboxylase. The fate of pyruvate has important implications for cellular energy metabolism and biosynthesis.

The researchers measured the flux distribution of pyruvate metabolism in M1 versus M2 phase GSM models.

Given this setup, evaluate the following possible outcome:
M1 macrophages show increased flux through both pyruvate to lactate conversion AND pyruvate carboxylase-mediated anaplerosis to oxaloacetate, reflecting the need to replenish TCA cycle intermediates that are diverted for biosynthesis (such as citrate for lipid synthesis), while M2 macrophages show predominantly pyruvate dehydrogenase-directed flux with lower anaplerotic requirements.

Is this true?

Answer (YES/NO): NO